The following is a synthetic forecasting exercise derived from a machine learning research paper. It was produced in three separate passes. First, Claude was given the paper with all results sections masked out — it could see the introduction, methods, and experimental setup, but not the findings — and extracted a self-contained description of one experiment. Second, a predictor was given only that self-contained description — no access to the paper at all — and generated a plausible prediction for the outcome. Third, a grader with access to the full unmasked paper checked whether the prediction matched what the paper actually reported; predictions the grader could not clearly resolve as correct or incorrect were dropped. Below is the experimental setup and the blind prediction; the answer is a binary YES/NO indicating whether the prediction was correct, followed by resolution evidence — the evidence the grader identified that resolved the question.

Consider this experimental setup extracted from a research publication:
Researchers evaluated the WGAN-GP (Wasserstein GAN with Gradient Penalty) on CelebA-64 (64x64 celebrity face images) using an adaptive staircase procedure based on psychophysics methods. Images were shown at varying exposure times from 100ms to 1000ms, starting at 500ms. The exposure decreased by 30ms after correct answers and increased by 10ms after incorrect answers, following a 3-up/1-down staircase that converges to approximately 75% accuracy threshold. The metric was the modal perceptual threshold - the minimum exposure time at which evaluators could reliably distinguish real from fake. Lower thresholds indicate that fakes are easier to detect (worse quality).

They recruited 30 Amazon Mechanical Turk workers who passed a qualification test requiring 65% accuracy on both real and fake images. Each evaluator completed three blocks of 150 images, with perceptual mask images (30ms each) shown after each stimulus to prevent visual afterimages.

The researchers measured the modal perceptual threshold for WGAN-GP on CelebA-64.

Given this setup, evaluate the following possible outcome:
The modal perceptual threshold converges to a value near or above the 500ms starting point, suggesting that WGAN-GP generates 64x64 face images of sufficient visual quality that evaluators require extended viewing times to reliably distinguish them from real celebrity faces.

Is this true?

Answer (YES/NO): NO